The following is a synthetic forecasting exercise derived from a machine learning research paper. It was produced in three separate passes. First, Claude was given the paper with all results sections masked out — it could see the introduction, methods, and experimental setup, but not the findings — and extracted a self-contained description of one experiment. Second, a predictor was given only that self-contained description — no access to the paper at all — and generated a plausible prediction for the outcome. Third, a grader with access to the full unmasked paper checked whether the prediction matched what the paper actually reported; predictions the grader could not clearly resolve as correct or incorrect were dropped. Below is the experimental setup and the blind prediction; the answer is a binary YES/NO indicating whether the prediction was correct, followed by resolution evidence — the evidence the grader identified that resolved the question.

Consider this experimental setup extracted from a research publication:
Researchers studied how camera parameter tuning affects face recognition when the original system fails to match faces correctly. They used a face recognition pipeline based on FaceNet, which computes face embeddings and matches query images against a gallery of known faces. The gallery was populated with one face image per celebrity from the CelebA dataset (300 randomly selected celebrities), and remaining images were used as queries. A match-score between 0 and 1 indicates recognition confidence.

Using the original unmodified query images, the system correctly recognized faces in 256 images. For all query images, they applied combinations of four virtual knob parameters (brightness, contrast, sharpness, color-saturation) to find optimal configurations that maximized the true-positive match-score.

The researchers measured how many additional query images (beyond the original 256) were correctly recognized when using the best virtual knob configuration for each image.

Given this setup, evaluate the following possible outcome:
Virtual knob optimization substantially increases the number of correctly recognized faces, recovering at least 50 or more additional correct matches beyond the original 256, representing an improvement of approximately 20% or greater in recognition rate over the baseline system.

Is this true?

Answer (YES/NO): NO